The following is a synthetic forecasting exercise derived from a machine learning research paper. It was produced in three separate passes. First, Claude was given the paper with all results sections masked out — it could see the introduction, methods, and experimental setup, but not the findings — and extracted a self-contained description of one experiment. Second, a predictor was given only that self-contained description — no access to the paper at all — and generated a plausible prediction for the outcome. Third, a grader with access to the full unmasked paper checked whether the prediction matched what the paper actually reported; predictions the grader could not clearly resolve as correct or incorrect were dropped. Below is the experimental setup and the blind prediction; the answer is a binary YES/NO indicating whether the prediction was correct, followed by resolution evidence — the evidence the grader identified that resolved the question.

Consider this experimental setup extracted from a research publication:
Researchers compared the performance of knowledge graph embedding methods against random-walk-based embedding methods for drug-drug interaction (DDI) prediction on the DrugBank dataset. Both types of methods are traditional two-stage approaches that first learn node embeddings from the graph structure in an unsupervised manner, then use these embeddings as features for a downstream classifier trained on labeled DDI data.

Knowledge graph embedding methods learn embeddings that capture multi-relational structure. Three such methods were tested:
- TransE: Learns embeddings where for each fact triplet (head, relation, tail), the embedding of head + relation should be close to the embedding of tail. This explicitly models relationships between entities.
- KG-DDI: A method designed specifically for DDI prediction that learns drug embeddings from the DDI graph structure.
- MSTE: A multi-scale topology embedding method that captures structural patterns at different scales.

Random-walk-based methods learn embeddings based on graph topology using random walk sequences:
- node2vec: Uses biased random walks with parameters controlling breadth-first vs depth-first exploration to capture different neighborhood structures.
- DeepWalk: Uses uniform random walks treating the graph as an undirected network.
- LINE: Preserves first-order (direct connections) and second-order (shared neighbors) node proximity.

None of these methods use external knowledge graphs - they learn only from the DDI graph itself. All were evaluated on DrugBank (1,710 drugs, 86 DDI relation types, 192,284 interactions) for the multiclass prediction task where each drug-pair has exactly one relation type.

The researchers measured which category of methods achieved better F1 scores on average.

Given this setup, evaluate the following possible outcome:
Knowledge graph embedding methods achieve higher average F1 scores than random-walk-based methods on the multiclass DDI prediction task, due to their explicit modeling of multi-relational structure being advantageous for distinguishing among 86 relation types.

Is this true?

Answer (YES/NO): NO